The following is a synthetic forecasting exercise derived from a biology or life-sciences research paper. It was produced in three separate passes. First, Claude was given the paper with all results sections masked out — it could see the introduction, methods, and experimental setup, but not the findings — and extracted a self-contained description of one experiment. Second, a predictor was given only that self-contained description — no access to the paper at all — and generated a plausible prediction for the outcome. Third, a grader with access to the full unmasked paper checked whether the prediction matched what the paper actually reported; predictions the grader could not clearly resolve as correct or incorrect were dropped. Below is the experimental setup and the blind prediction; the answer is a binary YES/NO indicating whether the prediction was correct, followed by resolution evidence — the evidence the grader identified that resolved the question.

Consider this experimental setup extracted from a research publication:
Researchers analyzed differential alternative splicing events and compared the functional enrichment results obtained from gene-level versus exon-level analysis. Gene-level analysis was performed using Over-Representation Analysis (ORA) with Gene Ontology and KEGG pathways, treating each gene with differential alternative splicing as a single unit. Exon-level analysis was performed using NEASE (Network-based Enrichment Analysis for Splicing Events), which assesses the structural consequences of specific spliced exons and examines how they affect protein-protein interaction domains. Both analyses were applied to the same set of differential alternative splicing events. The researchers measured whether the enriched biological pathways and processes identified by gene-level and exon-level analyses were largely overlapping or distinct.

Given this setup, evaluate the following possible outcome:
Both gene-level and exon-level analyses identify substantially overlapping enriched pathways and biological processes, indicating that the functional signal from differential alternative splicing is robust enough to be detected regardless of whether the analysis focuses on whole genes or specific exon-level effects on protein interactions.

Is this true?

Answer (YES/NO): NO